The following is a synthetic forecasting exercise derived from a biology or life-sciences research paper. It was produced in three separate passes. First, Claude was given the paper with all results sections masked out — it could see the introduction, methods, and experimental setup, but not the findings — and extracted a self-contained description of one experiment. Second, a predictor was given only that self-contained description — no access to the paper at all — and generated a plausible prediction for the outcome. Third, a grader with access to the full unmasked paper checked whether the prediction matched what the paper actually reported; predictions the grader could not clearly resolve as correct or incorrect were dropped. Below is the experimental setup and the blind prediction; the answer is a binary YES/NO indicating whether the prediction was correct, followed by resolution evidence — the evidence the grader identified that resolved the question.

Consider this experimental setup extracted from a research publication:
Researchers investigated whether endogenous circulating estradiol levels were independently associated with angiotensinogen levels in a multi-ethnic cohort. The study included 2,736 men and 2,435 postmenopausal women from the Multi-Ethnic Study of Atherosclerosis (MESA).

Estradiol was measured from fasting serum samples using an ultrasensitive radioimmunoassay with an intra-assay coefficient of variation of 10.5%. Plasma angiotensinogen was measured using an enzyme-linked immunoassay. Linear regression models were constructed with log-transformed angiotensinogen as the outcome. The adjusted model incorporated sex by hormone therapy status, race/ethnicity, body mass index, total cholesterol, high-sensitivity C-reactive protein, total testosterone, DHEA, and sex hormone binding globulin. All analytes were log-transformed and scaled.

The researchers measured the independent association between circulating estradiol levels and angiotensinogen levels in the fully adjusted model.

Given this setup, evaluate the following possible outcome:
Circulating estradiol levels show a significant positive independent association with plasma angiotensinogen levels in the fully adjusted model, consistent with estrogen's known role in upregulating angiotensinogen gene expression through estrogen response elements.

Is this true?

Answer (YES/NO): YES